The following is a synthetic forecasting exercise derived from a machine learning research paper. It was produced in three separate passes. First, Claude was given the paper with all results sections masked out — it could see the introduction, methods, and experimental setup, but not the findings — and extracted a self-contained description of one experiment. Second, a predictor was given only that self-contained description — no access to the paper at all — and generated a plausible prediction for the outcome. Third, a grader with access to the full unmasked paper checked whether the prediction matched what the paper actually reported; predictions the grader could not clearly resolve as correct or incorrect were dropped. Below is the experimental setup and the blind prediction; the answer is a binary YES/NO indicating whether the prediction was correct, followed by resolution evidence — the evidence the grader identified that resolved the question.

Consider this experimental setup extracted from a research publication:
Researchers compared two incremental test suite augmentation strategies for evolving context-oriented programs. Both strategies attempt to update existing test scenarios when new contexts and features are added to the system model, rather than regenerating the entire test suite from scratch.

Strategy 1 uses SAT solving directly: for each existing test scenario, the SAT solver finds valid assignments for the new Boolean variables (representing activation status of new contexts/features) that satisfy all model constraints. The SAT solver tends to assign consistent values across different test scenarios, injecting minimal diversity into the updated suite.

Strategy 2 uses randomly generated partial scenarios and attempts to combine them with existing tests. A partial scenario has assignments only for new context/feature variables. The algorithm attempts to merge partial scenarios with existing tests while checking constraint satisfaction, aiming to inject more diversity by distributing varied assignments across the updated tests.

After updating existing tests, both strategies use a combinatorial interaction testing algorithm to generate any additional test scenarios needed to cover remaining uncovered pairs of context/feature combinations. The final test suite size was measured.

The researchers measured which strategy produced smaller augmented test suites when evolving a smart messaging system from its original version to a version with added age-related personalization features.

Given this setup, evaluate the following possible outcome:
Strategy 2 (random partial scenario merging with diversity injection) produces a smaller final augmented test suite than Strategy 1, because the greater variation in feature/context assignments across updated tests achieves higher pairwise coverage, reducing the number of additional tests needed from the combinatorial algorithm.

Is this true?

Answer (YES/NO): YES